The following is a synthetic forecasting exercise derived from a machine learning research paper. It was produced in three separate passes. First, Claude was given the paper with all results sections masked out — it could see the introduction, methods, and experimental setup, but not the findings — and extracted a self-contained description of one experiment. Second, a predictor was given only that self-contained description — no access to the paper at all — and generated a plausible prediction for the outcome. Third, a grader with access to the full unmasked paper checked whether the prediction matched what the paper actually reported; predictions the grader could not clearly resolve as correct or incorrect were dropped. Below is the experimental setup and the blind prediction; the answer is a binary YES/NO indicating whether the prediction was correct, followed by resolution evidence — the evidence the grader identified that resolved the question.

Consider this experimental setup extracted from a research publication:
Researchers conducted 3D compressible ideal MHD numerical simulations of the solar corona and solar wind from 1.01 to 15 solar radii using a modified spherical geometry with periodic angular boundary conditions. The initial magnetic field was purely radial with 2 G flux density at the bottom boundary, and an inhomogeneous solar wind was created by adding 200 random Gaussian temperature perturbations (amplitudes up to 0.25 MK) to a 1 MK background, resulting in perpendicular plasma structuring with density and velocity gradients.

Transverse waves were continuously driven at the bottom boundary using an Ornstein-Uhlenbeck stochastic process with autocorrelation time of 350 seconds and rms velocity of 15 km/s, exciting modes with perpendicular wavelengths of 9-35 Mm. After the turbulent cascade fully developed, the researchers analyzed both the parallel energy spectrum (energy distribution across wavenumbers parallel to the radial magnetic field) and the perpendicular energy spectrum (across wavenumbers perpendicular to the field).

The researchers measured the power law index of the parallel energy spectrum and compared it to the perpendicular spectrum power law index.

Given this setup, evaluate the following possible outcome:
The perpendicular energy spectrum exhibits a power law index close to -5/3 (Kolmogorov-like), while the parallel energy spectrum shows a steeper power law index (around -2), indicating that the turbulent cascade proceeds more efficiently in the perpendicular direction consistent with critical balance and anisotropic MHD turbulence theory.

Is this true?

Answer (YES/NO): YES